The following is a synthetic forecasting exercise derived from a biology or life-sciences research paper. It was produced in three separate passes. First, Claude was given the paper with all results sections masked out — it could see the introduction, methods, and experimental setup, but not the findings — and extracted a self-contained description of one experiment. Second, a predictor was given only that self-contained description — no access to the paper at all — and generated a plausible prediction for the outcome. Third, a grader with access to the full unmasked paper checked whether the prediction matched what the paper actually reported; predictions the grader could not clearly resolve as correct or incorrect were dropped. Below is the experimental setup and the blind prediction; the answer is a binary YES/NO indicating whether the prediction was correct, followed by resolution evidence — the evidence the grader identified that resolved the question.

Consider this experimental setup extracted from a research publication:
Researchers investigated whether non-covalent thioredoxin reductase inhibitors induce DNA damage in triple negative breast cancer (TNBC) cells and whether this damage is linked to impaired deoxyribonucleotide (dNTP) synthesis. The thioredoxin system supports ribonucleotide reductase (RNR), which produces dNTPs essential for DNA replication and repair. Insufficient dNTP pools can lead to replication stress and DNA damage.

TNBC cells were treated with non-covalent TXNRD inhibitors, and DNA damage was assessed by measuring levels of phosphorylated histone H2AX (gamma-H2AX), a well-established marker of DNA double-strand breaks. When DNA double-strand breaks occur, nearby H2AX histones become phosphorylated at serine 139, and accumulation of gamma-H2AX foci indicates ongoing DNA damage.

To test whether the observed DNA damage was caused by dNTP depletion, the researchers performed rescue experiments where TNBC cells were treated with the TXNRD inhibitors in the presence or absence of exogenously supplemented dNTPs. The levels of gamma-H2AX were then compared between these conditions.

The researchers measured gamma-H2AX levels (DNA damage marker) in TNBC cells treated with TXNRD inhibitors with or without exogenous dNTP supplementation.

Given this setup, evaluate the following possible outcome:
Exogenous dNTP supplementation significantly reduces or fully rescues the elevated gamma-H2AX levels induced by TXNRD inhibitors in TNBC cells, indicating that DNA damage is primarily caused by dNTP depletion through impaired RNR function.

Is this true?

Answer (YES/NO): NO